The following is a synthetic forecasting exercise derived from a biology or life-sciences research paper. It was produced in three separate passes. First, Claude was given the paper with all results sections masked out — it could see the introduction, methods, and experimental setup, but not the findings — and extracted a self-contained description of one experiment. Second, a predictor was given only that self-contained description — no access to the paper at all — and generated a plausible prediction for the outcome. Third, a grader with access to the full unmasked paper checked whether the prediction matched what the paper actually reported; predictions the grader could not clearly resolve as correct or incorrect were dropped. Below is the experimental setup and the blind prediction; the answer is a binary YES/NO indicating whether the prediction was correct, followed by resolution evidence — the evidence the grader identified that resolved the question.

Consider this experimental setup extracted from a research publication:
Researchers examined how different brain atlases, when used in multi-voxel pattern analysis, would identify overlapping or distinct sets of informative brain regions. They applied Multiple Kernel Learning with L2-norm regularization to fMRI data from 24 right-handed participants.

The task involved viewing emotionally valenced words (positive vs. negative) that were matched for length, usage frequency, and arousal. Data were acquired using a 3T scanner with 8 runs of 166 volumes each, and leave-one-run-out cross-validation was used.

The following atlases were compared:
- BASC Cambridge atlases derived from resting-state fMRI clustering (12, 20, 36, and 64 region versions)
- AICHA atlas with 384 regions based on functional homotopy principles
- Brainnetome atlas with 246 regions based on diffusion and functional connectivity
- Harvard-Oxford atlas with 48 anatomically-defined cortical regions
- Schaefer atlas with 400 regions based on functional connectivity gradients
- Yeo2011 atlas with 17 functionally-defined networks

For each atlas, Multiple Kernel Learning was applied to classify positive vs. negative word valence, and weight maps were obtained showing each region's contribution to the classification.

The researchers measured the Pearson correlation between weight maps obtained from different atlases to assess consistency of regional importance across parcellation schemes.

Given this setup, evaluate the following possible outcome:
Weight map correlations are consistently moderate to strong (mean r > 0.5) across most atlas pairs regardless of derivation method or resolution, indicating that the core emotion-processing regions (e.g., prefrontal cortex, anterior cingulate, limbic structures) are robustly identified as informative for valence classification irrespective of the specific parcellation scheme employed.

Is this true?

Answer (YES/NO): NO